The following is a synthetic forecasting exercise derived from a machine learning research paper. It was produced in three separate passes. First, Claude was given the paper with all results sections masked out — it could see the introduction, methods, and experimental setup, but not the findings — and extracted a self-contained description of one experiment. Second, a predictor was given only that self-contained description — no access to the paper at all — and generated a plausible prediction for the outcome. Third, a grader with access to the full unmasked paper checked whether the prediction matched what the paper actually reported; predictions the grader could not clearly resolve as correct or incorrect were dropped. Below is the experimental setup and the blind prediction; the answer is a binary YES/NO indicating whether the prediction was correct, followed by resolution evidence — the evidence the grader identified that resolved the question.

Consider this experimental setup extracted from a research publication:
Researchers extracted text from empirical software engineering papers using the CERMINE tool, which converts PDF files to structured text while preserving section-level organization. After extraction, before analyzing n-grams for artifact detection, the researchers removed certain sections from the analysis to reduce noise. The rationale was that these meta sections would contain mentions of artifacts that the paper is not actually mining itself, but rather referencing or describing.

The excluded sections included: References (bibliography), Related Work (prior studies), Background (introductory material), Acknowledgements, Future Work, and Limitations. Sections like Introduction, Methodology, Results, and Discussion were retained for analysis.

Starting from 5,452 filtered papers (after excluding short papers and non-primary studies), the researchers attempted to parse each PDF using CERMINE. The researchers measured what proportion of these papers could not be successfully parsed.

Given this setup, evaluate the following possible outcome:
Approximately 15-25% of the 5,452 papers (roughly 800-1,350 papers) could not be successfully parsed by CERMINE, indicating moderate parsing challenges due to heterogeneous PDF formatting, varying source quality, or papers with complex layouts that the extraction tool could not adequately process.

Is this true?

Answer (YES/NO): NO